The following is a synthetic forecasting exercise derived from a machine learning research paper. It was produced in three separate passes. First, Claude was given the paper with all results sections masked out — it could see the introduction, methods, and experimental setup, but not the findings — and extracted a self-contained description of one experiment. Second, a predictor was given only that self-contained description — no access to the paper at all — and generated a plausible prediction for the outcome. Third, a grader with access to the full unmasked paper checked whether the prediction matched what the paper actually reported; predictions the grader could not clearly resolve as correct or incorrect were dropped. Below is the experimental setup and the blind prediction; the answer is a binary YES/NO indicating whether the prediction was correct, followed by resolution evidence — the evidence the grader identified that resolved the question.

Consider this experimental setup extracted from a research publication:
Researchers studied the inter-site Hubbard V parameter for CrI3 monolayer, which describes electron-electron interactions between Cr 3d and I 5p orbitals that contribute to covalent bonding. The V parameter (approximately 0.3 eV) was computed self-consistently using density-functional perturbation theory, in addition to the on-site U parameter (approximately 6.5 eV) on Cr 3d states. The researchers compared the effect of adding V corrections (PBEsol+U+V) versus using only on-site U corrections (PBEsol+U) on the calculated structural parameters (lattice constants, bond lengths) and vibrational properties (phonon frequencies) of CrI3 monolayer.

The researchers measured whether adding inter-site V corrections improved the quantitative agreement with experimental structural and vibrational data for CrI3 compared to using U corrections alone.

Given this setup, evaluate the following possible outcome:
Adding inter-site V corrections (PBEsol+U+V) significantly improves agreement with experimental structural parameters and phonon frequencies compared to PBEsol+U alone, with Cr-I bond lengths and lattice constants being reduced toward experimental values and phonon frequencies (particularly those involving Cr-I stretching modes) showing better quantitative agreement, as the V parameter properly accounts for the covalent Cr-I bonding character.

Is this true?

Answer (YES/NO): NO